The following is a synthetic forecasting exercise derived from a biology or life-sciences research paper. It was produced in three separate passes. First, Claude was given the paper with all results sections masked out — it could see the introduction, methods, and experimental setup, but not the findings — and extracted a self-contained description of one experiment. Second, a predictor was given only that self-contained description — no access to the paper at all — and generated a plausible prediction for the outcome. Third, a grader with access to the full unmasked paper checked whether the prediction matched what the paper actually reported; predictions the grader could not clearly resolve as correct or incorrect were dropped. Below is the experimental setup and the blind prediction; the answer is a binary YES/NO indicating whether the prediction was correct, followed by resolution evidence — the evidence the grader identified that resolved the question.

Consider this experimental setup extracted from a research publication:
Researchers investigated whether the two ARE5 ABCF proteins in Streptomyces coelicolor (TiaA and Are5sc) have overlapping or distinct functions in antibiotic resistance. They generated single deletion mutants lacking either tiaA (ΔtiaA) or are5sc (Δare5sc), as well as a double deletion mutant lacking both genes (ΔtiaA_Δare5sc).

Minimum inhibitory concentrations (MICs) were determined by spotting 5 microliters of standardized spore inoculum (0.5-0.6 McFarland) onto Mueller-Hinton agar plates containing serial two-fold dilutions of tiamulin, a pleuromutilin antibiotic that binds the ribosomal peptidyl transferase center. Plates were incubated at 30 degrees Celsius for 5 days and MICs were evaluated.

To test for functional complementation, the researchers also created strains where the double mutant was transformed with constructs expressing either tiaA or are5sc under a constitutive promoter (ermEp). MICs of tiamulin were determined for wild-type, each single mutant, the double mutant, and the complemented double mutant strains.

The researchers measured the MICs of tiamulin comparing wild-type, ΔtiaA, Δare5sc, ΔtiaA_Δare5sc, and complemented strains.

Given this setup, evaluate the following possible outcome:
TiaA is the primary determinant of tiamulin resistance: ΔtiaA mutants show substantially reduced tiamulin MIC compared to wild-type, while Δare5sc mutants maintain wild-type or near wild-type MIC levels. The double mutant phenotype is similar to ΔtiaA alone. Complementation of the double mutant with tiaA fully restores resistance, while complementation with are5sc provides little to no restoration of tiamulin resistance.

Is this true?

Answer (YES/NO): NO